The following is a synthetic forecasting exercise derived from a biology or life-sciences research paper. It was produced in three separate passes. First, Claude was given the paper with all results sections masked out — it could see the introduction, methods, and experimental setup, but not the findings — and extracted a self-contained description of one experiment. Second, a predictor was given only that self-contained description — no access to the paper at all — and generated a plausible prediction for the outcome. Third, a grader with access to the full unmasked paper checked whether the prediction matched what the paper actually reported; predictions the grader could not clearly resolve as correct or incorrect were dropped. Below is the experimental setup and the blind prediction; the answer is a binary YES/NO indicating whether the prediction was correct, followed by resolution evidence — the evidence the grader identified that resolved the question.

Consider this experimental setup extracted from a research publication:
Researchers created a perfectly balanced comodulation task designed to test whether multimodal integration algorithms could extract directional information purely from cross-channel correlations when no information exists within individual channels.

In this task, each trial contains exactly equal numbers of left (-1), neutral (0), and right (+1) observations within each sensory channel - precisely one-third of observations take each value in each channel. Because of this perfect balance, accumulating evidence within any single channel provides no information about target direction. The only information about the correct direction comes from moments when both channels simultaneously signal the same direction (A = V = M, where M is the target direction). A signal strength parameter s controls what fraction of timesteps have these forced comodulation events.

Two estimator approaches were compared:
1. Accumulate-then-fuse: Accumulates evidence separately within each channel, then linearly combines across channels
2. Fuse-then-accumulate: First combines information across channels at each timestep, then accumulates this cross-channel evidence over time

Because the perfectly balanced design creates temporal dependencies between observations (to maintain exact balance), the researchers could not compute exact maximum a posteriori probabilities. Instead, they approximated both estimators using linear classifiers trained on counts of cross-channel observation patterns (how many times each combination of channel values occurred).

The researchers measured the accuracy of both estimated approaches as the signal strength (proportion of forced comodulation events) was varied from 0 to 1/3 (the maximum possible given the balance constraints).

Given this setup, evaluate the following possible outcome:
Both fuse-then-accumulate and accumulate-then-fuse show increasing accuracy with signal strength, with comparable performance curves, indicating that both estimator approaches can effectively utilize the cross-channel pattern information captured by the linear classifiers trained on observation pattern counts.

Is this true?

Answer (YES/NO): NO